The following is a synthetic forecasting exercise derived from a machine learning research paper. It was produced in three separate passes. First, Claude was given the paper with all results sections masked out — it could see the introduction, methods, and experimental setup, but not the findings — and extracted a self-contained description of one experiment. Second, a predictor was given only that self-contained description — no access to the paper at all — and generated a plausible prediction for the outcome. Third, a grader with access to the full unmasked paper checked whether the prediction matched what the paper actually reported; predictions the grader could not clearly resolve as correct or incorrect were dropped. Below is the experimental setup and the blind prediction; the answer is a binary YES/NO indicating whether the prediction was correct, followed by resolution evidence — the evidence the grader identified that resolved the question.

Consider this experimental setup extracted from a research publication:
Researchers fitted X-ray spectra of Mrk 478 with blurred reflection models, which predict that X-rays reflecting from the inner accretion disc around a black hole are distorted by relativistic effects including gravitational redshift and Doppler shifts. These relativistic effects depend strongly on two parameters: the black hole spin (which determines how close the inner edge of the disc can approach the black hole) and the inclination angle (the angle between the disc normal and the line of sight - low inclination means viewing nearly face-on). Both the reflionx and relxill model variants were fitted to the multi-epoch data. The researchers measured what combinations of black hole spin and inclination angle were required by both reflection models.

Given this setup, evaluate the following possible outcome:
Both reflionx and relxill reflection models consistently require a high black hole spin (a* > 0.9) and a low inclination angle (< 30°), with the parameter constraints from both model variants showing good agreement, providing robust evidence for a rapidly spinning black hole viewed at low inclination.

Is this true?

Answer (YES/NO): NO